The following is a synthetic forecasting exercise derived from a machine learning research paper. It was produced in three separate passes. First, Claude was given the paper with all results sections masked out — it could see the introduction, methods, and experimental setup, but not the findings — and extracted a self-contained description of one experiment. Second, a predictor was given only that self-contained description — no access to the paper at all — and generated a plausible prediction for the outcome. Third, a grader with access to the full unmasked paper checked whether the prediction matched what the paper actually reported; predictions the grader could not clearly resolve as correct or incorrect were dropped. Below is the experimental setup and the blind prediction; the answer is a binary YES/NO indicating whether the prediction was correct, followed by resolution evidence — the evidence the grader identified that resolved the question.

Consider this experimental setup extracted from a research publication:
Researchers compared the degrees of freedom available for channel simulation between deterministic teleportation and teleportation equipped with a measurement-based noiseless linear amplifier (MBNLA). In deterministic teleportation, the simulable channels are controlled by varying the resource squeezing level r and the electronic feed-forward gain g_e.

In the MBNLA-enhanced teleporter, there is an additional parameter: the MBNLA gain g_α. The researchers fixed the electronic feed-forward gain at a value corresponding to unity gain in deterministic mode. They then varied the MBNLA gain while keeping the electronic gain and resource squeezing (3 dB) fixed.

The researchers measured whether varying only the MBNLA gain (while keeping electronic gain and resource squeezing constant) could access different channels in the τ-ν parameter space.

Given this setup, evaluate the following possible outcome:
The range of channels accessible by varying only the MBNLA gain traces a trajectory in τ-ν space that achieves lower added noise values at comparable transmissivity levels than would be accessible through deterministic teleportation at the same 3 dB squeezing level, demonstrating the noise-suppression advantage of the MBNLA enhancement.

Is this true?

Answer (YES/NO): YES